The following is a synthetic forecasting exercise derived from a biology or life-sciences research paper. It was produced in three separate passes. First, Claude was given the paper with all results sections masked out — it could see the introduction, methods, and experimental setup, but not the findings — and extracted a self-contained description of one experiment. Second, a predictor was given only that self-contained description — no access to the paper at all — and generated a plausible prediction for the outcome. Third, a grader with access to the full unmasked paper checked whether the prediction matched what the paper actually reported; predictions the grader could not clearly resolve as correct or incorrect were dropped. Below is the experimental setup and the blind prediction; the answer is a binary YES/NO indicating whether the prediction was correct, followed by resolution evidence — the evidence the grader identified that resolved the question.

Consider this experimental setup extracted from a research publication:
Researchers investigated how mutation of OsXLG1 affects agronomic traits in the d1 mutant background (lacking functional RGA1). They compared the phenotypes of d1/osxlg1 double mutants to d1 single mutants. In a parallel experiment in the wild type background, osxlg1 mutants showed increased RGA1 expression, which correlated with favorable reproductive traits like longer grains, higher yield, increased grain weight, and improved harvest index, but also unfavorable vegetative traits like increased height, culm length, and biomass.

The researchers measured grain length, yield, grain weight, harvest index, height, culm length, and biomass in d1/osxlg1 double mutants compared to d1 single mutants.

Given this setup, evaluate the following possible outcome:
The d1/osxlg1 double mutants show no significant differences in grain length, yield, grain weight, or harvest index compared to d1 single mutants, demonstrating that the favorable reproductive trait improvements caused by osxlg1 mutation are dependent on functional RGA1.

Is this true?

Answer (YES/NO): NO